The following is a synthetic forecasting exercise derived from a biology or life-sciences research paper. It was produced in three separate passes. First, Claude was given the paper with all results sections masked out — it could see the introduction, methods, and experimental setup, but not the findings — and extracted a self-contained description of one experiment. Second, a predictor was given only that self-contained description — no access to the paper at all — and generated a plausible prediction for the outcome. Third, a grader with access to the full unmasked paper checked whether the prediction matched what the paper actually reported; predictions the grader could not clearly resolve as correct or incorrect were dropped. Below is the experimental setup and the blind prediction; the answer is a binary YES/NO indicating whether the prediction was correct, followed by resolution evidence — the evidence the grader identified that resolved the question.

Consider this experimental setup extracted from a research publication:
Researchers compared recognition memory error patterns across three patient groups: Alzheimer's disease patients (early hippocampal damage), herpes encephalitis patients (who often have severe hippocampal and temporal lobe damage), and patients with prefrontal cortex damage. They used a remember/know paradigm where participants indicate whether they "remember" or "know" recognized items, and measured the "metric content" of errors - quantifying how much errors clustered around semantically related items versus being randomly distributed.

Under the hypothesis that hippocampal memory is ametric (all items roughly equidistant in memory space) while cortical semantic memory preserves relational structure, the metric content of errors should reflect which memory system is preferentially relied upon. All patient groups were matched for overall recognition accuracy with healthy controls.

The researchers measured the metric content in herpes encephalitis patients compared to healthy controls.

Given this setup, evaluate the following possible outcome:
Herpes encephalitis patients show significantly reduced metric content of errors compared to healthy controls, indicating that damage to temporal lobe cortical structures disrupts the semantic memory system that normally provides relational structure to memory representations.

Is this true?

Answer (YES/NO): YES